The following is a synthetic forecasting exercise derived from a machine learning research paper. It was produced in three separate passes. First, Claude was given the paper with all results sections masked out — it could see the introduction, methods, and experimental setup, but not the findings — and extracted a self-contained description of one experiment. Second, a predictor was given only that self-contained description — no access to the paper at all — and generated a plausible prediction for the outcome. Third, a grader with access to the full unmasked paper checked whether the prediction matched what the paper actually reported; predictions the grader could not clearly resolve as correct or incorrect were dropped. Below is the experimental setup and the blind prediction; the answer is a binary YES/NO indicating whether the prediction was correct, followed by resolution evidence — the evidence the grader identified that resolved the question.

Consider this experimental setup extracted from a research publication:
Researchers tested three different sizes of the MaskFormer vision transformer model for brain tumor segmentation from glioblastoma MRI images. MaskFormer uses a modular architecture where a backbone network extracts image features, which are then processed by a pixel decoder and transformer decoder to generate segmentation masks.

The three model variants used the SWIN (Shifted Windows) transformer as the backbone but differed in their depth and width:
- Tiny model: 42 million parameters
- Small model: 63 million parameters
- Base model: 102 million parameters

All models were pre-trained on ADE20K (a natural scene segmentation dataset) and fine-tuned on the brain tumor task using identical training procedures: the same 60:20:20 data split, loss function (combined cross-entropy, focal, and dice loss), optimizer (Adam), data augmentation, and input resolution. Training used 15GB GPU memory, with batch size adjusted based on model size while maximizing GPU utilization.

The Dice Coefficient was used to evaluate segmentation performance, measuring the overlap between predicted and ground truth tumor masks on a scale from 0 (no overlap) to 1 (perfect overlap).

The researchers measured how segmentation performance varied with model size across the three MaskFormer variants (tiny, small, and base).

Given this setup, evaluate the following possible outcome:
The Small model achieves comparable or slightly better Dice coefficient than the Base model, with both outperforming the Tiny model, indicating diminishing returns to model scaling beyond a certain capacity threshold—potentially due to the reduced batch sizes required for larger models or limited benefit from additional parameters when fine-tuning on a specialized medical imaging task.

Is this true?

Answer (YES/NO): NO